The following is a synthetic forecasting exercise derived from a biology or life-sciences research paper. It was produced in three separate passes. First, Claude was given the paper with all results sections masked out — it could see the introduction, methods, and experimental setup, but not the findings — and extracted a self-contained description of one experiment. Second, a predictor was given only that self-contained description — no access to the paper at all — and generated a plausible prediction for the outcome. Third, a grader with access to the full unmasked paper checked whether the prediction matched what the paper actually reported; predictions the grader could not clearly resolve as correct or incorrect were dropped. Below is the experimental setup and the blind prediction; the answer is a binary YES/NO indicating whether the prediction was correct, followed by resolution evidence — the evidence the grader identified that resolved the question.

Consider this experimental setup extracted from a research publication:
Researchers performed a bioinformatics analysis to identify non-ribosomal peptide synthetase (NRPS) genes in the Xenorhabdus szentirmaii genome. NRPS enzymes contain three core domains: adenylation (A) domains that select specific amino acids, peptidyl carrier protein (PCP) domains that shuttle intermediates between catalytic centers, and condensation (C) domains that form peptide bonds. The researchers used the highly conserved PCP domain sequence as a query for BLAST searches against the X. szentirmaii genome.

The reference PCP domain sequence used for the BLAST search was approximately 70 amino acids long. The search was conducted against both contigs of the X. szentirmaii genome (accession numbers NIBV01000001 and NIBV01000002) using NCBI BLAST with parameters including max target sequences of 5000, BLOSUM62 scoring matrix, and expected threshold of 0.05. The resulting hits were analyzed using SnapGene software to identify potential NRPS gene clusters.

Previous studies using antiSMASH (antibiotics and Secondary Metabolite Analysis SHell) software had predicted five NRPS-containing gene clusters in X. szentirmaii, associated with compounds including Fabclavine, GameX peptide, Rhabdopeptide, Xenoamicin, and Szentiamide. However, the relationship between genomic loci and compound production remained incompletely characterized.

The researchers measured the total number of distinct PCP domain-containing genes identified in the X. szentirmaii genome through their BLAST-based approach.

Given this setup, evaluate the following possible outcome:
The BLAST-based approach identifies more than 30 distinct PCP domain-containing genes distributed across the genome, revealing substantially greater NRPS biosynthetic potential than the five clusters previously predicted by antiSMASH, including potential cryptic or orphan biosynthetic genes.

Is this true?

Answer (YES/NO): NO